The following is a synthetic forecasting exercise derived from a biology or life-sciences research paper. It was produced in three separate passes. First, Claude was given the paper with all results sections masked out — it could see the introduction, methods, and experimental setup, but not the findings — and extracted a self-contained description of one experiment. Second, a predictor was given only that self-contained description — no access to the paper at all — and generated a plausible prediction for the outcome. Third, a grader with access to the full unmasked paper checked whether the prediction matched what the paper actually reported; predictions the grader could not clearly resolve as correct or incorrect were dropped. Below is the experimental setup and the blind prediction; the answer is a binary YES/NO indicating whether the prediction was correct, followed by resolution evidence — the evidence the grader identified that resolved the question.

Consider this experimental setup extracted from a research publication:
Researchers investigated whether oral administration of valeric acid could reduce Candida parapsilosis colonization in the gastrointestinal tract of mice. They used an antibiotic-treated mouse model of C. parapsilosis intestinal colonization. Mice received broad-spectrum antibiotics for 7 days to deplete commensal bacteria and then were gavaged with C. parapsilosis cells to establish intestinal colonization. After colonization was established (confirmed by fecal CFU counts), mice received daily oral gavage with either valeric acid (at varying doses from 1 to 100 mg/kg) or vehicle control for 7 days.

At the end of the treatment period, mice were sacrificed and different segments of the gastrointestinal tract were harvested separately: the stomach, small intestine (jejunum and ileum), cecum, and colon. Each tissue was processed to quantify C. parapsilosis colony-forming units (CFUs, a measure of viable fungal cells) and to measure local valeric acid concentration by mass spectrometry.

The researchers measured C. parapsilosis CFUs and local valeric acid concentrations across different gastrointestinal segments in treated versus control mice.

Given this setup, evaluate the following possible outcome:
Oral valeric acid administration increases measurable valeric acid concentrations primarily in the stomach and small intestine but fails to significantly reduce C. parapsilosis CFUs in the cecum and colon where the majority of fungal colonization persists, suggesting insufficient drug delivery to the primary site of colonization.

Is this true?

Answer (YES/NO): YES